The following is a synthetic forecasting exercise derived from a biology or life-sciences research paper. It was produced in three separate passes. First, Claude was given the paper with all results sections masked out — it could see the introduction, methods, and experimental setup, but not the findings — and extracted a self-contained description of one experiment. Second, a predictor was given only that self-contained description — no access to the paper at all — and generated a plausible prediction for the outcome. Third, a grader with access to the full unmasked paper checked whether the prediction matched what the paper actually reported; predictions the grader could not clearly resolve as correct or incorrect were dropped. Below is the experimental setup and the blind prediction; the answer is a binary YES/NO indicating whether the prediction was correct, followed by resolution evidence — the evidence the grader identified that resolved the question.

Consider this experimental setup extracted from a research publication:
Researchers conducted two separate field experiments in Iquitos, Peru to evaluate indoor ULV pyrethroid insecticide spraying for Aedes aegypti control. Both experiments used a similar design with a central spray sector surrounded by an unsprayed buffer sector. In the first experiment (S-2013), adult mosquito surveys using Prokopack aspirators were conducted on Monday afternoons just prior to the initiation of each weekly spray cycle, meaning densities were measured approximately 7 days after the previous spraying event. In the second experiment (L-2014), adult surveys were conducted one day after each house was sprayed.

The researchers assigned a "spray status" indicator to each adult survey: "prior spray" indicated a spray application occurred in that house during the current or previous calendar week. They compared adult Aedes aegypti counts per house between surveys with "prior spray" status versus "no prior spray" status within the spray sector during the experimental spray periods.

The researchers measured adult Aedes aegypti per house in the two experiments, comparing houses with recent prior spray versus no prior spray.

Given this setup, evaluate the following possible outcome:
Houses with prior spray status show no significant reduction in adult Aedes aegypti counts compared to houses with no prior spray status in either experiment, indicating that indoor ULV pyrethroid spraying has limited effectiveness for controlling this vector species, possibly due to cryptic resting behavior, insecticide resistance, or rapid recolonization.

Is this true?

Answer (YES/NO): NO